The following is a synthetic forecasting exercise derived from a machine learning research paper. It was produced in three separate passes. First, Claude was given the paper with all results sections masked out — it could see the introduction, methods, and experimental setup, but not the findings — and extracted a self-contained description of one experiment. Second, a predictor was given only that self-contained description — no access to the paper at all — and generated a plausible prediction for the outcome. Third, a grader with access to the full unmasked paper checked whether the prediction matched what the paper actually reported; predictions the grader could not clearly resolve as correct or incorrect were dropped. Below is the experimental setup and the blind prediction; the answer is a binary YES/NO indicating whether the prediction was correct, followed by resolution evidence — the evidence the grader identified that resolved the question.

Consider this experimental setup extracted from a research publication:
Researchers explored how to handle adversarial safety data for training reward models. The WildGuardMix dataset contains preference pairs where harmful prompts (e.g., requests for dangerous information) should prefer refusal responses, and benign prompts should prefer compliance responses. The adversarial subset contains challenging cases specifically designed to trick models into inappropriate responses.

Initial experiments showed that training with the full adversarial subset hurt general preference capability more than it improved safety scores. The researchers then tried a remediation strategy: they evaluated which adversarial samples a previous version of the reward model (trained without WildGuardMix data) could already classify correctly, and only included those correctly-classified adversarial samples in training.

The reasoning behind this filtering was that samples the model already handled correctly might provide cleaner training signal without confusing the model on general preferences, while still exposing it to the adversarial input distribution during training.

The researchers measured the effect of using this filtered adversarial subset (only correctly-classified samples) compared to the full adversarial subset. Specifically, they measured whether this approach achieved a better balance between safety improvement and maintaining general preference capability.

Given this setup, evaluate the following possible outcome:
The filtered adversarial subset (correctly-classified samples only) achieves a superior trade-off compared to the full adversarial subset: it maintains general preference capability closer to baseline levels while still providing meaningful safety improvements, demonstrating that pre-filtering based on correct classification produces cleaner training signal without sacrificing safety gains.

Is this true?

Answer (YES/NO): YES